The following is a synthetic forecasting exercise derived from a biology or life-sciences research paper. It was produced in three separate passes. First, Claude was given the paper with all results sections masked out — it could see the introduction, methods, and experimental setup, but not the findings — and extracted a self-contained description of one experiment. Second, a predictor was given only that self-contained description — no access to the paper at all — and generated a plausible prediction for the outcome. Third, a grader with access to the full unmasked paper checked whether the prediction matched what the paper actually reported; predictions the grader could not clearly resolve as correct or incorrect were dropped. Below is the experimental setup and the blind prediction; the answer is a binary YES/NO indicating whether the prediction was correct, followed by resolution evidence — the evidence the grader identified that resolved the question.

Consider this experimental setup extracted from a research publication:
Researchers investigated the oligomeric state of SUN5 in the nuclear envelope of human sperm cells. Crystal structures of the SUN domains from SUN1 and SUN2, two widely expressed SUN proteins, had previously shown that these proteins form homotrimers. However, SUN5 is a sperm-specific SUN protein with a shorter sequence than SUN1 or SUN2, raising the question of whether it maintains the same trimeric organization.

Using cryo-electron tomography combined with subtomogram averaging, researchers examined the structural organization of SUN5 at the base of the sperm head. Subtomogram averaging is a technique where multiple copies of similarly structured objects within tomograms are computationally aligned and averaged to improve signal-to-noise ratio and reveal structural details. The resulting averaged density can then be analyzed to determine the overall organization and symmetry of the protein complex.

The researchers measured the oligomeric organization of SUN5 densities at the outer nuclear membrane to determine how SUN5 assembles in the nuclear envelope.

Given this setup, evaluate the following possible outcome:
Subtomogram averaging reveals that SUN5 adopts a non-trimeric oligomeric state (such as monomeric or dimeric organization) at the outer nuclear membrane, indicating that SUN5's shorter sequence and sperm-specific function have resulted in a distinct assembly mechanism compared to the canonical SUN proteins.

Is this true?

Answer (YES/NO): NO